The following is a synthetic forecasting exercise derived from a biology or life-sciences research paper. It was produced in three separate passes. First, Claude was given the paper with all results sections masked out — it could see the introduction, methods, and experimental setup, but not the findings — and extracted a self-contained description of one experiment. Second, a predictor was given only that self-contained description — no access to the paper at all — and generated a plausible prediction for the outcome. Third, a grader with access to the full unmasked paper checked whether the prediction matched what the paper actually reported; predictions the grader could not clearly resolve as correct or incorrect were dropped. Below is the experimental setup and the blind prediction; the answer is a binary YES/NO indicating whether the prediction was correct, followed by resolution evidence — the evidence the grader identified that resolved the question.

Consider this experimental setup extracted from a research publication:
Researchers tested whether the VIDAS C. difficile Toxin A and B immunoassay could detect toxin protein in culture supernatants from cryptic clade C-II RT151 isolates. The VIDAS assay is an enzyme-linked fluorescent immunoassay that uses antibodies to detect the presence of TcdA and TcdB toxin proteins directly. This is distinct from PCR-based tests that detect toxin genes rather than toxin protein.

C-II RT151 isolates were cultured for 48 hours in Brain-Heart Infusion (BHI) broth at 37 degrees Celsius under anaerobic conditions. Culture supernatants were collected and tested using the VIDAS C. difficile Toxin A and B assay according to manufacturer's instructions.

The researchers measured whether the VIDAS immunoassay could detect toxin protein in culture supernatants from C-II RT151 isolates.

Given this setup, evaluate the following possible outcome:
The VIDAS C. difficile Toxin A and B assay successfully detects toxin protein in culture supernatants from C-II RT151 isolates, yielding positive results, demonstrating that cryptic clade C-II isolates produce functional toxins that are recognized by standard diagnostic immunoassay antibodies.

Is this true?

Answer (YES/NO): NO